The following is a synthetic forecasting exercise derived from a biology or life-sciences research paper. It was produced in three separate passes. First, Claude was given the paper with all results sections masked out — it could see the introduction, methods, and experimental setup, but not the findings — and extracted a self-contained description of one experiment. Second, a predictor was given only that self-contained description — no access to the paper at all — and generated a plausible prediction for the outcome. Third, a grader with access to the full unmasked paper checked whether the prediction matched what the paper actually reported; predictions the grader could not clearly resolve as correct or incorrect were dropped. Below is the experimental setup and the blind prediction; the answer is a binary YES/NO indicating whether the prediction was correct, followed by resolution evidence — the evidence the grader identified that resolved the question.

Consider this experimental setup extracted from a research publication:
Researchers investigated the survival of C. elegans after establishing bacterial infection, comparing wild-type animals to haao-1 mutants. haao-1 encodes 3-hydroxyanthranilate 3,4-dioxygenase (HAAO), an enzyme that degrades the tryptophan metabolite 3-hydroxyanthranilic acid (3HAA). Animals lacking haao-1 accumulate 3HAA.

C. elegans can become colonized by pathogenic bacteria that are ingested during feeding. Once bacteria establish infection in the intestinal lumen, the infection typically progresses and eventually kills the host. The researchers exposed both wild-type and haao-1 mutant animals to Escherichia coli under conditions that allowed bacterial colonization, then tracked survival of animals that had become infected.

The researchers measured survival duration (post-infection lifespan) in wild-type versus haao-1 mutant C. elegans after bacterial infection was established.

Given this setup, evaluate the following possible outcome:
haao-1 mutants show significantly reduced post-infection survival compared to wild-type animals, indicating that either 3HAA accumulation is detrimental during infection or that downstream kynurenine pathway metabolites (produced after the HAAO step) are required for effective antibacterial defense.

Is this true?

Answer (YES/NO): NO